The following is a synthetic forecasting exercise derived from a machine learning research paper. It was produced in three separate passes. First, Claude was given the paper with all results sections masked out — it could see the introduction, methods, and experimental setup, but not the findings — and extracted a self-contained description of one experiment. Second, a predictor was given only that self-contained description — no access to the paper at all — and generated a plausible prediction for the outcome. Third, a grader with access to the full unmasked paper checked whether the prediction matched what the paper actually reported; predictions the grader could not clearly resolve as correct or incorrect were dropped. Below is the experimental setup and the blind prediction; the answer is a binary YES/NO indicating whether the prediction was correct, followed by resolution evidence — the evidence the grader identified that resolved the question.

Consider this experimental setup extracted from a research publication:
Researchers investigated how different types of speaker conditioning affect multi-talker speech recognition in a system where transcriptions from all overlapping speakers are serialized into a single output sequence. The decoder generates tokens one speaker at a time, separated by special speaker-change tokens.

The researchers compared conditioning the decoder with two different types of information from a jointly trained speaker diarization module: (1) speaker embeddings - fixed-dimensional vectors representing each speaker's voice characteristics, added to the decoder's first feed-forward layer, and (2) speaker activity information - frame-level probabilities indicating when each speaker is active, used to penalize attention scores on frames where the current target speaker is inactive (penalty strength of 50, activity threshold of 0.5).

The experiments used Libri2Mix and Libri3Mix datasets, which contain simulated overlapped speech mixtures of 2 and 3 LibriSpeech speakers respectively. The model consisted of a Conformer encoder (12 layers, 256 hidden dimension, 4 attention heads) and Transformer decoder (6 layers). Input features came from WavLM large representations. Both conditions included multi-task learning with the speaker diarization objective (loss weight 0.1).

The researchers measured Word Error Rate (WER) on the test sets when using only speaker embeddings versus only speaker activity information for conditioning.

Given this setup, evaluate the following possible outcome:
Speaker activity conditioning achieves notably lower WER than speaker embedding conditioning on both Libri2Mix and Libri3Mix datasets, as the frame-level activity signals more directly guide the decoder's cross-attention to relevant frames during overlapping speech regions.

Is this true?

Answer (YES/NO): NO